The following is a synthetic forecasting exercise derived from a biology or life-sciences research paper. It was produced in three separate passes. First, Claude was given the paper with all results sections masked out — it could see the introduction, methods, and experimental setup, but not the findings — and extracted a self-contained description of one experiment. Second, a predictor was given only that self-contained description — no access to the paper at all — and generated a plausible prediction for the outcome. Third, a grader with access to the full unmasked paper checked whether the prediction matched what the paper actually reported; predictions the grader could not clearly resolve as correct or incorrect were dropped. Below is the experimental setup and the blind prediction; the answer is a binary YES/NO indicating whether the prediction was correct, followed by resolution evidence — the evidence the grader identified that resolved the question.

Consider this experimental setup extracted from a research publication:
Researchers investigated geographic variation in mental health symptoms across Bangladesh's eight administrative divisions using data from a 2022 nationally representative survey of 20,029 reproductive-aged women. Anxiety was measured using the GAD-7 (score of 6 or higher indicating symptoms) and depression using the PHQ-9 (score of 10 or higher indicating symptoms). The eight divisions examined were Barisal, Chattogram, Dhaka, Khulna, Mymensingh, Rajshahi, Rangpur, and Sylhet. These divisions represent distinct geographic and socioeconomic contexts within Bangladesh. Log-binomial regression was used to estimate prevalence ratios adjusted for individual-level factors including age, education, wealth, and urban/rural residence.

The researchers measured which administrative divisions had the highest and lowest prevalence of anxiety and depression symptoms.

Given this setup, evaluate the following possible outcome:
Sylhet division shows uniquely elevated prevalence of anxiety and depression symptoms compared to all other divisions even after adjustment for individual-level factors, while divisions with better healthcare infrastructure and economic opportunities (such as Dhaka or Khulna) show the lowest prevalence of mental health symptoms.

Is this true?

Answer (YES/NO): NO